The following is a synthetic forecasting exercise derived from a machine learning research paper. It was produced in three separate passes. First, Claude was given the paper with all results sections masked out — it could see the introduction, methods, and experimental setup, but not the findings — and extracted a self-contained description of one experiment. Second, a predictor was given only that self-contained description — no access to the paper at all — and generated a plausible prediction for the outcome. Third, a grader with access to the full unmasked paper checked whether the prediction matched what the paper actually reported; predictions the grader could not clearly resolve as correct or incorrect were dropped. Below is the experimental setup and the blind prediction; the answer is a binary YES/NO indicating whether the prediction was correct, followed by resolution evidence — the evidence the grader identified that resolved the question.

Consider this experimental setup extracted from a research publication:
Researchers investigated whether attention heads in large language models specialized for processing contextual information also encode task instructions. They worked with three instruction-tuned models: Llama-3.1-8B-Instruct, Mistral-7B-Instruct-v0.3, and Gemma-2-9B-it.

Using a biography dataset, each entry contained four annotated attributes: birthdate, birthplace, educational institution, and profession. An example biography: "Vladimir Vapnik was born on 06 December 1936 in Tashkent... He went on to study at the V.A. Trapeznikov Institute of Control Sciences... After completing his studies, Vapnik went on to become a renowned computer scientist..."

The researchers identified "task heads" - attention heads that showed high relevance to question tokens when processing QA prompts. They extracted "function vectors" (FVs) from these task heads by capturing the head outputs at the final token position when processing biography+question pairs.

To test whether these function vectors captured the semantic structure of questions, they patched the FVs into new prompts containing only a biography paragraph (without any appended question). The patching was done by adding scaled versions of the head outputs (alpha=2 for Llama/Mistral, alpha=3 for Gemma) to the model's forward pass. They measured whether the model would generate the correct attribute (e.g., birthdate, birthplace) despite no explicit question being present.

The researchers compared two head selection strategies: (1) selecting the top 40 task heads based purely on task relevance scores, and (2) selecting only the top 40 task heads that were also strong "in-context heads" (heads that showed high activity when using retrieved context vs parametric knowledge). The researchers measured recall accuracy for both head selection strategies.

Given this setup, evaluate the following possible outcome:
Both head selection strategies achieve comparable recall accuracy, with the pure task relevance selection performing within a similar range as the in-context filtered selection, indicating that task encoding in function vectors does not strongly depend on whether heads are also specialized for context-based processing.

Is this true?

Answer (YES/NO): NO